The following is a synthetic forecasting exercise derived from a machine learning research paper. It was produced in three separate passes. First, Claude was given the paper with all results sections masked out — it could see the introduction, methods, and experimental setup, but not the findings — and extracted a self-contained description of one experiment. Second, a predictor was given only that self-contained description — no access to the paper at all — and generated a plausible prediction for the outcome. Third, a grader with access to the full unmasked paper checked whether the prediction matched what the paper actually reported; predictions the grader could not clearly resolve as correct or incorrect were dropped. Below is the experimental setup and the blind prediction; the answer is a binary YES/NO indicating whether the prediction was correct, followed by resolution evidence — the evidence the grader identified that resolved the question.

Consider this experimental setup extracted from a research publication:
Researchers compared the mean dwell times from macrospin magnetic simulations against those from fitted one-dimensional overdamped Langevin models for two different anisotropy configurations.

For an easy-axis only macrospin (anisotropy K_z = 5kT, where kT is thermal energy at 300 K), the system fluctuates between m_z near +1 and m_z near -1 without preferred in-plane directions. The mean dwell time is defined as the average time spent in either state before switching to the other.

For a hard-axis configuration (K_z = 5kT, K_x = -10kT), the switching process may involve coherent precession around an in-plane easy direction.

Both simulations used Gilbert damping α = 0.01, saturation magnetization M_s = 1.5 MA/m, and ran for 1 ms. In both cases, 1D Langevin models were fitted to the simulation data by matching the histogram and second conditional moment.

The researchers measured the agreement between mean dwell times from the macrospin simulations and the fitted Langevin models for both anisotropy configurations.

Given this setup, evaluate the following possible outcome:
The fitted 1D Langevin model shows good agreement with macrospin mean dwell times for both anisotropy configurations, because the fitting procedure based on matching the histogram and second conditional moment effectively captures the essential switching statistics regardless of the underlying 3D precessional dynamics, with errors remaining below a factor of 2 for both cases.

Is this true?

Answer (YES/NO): YES